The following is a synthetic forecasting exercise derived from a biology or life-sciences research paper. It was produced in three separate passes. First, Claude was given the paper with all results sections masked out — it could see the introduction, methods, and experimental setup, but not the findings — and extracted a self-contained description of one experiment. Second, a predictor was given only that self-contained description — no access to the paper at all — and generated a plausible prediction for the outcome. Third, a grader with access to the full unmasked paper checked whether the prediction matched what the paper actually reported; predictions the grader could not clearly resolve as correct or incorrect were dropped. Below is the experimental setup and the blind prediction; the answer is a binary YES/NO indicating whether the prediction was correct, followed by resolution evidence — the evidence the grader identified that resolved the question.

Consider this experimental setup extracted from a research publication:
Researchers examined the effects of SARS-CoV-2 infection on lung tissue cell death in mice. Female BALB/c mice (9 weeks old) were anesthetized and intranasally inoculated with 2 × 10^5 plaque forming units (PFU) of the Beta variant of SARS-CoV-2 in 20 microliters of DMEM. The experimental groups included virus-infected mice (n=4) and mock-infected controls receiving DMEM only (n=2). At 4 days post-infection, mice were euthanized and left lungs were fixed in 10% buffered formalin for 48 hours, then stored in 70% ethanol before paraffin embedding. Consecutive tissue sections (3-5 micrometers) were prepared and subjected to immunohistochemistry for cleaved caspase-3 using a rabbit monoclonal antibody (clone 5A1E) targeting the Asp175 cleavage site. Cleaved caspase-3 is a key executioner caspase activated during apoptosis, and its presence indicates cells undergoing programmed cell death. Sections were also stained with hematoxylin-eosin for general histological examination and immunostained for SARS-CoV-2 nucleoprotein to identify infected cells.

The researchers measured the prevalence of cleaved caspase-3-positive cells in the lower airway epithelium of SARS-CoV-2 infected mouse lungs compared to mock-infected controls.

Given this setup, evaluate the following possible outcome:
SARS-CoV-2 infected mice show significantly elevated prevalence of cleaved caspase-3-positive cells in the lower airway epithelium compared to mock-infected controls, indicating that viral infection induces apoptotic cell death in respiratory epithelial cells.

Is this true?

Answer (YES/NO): YES